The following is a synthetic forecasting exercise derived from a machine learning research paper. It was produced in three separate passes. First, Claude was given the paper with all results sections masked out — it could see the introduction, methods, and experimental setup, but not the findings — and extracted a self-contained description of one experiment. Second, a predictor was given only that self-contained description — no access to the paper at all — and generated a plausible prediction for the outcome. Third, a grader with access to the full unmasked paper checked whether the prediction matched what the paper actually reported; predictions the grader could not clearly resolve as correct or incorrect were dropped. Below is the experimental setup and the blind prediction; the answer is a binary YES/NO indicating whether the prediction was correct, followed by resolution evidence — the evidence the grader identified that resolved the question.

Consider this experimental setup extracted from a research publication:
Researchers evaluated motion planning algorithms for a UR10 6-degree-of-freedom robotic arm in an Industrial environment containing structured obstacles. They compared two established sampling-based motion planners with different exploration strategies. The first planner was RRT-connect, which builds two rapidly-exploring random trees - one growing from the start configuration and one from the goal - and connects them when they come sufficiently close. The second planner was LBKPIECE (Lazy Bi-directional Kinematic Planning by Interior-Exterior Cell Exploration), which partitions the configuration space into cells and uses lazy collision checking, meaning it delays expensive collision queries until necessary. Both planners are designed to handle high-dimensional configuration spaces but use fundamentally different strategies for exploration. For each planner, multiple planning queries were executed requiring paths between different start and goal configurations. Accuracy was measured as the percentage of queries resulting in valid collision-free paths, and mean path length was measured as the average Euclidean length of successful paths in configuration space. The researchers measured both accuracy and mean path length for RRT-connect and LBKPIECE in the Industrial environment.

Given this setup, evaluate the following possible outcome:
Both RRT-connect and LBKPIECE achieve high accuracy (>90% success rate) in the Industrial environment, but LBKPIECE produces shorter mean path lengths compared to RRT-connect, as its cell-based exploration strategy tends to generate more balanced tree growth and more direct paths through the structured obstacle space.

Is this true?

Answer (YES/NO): NO